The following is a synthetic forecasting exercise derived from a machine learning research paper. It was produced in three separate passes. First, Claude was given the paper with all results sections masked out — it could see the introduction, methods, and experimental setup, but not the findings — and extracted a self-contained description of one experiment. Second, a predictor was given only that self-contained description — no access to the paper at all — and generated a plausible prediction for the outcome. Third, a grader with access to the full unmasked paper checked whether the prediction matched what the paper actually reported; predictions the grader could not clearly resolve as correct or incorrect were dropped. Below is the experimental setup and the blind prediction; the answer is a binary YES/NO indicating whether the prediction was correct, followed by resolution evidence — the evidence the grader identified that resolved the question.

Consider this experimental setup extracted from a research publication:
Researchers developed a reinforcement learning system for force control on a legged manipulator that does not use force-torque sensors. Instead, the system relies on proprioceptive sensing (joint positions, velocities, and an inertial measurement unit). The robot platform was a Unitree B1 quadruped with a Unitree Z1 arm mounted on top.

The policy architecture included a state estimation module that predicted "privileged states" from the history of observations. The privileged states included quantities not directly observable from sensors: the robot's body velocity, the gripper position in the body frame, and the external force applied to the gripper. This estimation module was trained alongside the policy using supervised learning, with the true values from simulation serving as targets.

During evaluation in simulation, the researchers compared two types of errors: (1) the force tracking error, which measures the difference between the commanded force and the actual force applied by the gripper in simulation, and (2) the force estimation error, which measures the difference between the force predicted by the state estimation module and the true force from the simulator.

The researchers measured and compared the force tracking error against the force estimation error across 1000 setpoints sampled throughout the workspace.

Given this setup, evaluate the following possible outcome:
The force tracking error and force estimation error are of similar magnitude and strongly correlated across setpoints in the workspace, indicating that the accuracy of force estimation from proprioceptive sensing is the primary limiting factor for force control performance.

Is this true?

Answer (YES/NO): NO